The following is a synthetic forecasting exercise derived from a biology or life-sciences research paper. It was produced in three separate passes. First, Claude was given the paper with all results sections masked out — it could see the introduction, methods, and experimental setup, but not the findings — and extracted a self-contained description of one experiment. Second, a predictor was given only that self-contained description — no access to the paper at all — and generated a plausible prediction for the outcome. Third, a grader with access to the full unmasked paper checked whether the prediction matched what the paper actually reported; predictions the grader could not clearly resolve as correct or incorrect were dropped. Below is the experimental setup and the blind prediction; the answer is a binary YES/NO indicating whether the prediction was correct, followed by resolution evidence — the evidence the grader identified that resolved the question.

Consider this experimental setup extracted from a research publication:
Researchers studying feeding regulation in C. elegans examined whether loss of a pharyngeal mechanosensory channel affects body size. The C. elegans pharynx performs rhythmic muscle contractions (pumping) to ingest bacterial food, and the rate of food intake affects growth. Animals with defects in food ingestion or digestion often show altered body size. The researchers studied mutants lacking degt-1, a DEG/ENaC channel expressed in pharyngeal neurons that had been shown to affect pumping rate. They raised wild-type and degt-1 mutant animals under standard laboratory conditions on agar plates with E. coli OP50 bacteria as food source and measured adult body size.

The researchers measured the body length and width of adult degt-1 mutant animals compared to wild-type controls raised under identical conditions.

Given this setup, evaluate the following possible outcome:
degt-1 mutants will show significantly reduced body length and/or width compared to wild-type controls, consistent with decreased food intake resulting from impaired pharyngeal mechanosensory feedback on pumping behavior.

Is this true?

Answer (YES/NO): NO